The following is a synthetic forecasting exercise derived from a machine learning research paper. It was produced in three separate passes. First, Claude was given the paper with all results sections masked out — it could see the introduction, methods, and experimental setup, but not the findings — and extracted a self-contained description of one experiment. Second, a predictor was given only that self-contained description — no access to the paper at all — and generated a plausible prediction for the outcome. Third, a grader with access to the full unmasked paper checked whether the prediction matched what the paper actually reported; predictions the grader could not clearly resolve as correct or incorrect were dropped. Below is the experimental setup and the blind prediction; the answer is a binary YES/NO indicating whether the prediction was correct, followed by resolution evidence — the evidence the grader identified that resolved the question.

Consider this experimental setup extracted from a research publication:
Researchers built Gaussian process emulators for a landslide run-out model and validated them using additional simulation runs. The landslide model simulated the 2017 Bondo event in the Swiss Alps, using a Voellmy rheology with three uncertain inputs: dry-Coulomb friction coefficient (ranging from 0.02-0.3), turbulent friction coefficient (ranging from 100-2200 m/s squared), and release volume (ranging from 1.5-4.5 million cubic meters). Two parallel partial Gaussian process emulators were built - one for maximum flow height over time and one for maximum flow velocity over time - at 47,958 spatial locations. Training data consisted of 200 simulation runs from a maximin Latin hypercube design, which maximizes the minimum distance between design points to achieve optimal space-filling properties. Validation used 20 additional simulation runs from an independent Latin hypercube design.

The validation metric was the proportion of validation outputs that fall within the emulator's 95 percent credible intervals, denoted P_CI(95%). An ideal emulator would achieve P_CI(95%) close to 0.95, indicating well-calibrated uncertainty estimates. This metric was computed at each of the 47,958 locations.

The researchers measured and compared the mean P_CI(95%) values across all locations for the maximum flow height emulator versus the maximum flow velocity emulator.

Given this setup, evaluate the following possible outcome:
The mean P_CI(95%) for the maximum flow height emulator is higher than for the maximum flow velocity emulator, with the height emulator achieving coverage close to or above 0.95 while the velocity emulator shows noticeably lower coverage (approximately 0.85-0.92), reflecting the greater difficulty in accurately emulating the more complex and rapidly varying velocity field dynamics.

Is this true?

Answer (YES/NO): NO